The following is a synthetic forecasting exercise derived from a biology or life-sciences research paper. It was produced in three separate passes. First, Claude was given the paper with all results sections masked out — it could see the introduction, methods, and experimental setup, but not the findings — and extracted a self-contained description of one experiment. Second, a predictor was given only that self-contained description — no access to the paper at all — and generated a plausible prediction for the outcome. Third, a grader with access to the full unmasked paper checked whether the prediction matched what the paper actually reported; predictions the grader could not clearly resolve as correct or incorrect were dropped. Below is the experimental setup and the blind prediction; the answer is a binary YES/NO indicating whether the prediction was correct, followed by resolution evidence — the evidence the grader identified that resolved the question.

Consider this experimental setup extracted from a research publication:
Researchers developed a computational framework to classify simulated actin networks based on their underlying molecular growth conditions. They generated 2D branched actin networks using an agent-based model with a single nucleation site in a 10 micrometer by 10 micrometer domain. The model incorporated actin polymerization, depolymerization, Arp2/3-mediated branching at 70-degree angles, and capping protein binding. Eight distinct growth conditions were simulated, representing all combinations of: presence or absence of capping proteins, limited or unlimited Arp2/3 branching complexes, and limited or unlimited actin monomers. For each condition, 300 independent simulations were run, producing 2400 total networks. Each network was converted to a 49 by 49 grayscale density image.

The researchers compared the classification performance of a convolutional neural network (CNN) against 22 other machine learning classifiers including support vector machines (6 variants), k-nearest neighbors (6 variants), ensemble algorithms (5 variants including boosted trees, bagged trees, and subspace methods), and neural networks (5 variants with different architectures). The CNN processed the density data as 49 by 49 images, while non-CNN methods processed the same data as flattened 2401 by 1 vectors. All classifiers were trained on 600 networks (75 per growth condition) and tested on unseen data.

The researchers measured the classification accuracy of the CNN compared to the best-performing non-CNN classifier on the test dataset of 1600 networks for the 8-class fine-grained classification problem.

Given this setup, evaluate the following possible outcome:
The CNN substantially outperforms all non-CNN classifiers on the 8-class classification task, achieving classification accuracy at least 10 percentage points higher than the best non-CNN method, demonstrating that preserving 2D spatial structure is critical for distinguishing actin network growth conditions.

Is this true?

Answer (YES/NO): NO